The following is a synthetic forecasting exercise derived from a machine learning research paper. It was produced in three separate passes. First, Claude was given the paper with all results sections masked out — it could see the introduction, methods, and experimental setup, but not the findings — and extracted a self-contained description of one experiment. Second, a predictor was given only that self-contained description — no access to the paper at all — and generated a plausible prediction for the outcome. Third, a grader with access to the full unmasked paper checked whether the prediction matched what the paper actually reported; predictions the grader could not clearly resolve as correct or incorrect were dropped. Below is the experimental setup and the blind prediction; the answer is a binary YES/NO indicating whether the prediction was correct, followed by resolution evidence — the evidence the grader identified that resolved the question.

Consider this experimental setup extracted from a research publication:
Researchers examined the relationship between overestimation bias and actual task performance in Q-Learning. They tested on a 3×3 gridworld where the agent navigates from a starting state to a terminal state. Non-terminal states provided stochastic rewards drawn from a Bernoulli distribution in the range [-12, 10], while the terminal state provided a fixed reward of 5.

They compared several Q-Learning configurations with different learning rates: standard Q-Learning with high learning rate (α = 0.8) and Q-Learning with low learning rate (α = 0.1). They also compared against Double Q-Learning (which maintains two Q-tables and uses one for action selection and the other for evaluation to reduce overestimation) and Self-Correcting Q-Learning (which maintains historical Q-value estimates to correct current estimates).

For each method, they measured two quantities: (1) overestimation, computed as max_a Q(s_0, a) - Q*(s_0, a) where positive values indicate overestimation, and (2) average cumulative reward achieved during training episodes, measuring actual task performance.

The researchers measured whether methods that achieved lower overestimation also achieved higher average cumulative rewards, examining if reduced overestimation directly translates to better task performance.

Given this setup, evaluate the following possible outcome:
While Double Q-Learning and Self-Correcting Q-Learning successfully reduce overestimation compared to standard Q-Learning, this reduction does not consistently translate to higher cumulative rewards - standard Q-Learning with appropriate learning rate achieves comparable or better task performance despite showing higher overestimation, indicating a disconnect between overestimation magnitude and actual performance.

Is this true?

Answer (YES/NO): NO